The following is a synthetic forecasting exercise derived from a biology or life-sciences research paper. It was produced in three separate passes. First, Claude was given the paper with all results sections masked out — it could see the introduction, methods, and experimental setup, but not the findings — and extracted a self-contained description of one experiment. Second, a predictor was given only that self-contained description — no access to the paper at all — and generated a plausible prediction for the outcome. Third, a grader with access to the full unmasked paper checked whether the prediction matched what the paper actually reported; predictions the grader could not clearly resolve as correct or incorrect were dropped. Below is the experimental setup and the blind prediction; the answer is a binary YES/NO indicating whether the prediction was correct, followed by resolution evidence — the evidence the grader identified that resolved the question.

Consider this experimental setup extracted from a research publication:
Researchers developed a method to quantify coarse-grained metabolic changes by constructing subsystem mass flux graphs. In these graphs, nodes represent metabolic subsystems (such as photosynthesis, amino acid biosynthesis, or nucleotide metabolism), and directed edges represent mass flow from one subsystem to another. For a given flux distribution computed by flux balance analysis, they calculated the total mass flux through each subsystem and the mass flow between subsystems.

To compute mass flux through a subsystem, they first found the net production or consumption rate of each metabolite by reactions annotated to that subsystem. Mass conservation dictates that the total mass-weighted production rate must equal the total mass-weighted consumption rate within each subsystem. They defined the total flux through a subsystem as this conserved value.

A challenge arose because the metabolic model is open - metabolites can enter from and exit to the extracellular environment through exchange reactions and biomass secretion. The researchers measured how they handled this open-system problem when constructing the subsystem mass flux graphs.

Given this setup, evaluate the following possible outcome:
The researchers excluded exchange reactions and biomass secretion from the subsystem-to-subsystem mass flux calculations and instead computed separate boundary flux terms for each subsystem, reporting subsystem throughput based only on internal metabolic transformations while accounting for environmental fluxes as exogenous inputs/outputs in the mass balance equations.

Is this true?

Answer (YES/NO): NO